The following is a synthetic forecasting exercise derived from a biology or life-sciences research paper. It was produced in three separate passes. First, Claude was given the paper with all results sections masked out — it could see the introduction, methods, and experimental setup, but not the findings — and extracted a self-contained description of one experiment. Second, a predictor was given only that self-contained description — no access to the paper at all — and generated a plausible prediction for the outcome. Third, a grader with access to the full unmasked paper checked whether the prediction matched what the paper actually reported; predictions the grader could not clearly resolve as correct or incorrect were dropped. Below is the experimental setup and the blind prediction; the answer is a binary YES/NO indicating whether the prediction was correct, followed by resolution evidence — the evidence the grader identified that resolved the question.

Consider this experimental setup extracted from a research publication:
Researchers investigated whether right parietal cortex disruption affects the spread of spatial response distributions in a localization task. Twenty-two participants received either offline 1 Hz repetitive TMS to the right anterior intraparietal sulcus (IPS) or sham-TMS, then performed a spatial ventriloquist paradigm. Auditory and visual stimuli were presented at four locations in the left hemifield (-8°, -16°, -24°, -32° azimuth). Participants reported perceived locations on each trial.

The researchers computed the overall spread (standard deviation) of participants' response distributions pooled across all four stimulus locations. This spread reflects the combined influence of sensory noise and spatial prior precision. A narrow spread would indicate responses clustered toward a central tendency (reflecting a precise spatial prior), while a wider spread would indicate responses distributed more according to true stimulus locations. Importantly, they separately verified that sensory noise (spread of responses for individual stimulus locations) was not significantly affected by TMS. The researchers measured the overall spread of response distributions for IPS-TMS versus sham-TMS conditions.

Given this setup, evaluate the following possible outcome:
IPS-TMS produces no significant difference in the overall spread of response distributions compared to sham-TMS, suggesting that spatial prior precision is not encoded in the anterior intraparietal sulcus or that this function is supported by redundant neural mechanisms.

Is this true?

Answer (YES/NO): NO